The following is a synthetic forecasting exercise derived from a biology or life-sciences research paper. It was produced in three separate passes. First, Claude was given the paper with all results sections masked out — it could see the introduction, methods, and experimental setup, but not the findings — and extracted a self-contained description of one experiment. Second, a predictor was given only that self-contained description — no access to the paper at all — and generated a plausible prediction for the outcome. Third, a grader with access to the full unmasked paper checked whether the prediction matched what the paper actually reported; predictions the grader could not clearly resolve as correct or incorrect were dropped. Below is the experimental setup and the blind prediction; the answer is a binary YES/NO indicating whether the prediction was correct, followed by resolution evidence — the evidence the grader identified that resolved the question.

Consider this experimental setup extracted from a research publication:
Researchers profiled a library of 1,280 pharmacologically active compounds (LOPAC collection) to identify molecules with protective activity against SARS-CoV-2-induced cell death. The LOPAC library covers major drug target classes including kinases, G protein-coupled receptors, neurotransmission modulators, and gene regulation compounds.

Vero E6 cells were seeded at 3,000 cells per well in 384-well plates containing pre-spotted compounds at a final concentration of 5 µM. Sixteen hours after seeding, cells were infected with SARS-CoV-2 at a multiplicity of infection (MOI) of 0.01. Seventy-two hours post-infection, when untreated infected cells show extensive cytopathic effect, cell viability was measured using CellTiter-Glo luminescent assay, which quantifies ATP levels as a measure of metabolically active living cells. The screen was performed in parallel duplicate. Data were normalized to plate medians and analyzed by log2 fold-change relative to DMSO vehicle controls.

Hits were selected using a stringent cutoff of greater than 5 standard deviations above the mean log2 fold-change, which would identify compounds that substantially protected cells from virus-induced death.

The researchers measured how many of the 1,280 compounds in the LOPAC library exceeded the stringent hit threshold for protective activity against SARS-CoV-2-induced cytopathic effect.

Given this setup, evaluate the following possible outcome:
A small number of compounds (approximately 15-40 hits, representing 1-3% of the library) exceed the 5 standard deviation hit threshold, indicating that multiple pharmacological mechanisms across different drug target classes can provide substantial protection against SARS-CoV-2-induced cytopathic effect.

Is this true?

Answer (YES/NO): YES